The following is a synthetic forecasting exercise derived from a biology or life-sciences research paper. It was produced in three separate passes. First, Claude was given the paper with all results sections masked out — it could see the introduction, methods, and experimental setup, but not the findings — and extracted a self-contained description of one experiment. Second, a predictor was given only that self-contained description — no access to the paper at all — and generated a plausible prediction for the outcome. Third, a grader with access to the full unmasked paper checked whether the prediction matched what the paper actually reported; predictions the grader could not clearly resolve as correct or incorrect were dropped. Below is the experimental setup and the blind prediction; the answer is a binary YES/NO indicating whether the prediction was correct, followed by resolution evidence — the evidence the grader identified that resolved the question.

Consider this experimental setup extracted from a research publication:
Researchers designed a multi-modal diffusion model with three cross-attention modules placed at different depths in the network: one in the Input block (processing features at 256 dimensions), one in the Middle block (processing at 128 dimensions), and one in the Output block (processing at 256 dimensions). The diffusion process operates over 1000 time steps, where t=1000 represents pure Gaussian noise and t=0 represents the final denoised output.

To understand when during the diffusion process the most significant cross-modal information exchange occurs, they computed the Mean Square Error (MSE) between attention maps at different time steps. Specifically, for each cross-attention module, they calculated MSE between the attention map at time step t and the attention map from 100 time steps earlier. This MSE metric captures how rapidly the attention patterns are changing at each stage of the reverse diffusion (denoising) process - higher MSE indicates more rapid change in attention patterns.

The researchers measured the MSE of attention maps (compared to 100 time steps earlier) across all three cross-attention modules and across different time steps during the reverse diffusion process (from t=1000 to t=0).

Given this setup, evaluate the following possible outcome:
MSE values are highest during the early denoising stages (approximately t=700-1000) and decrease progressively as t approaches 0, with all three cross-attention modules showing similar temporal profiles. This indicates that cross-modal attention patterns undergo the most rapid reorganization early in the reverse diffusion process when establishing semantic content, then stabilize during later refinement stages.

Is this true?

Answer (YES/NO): NO